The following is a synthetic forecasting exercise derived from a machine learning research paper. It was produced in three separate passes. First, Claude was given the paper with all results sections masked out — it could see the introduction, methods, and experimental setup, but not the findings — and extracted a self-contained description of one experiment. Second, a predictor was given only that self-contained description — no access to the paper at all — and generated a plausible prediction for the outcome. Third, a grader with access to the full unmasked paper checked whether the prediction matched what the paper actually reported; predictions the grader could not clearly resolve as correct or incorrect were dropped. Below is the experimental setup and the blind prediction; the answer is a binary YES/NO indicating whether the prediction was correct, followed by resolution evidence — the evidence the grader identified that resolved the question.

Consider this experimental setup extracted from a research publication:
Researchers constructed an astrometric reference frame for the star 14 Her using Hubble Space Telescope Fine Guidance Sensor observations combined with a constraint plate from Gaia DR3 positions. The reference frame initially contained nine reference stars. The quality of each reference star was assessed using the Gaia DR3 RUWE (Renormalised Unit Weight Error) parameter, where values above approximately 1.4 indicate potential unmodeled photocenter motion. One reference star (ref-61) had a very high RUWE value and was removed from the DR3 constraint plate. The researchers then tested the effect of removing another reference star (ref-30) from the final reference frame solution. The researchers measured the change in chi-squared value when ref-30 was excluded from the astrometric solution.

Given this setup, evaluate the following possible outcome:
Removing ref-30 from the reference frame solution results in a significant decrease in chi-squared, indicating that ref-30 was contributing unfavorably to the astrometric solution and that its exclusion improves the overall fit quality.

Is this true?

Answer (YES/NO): YES